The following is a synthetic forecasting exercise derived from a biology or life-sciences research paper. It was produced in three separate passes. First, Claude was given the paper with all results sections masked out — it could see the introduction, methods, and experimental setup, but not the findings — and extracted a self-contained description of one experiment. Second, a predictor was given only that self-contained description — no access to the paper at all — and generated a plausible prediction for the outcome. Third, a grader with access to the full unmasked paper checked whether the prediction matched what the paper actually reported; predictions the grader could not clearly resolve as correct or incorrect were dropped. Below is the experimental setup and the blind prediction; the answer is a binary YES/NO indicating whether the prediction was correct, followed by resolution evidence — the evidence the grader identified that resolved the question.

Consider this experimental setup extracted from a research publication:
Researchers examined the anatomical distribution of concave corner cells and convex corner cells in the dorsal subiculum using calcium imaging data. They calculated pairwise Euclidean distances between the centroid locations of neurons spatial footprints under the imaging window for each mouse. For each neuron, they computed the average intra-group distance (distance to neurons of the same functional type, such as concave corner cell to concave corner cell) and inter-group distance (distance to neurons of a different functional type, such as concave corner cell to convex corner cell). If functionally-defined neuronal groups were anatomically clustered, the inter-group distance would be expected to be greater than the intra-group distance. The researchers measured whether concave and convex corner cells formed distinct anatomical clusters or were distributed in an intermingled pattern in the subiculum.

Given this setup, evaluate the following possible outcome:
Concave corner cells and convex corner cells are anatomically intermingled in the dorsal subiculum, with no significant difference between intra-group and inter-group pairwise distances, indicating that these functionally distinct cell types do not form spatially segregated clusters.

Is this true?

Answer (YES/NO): YES